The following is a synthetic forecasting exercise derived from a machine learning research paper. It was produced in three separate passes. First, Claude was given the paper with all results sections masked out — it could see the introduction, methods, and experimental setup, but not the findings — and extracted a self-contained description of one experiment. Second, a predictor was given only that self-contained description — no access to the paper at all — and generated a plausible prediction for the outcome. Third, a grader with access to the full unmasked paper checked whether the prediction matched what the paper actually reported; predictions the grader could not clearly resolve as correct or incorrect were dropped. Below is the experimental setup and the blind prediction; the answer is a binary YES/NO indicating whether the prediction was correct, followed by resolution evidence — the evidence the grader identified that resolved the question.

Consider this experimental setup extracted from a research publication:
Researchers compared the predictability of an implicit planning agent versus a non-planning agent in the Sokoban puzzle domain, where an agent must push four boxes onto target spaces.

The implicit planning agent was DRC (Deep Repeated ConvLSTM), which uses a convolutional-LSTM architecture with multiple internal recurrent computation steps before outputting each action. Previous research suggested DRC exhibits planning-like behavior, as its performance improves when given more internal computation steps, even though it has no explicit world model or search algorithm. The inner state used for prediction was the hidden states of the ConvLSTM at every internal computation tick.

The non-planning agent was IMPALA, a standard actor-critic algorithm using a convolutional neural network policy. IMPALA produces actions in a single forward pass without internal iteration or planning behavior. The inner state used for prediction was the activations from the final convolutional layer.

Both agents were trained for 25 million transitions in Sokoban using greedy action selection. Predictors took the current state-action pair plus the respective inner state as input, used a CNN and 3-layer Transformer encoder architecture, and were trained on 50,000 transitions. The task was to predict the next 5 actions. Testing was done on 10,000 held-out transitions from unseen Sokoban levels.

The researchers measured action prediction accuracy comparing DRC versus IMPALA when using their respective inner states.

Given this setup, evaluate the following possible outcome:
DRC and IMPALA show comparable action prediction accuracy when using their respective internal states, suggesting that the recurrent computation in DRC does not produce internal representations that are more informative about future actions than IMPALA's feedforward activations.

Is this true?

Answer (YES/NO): YES